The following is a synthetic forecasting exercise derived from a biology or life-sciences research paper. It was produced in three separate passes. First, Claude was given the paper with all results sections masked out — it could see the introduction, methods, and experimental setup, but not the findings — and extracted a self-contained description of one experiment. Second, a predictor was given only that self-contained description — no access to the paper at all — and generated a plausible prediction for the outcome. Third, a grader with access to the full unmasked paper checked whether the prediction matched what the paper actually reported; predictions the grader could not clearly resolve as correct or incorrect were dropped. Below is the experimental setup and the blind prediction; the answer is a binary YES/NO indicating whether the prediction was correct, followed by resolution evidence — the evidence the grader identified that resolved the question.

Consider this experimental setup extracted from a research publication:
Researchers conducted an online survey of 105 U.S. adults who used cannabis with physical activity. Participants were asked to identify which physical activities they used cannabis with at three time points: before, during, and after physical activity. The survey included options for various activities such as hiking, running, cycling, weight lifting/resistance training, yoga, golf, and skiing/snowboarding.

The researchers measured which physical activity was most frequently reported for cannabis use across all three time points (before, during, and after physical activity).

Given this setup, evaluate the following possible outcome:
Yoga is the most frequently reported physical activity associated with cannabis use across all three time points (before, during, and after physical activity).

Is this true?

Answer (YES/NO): NO